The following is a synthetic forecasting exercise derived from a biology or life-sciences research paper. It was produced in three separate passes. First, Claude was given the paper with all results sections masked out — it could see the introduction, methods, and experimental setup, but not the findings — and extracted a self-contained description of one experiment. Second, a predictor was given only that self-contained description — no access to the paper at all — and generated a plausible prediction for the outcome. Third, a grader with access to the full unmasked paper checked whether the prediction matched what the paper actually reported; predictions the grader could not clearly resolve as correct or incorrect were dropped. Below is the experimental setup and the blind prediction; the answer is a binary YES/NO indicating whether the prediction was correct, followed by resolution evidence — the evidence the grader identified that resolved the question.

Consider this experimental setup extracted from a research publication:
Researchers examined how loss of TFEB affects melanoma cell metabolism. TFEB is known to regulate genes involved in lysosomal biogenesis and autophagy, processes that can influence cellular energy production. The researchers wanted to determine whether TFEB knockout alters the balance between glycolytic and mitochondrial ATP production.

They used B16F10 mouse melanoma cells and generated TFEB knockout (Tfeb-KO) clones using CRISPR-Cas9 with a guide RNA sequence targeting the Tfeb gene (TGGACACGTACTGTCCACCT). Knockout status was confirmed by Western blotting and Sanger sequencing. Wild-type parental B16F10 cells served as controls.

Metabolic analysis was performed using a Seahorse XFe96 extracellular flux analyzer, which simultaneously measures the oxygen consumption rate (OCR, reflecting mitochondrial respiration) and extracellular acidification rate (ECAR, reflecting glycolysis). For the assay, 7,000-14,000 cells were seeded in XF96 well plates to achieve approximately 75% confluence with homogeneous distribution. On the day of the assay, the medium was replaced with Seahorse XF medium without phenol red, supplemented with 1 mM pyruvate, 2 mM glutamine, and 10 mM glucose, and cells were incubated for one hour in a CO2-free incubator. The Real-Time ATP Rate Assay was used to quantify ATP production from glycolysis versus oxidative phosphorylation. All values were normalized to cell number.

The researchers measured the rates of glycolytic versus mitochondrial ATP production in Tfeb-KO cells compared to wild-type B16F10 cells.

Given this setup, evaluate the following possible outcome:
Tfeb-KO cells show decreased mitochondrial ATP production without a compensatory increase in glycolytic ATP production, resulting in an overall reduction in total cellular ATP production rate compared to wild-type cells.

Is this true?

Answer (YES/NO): NO